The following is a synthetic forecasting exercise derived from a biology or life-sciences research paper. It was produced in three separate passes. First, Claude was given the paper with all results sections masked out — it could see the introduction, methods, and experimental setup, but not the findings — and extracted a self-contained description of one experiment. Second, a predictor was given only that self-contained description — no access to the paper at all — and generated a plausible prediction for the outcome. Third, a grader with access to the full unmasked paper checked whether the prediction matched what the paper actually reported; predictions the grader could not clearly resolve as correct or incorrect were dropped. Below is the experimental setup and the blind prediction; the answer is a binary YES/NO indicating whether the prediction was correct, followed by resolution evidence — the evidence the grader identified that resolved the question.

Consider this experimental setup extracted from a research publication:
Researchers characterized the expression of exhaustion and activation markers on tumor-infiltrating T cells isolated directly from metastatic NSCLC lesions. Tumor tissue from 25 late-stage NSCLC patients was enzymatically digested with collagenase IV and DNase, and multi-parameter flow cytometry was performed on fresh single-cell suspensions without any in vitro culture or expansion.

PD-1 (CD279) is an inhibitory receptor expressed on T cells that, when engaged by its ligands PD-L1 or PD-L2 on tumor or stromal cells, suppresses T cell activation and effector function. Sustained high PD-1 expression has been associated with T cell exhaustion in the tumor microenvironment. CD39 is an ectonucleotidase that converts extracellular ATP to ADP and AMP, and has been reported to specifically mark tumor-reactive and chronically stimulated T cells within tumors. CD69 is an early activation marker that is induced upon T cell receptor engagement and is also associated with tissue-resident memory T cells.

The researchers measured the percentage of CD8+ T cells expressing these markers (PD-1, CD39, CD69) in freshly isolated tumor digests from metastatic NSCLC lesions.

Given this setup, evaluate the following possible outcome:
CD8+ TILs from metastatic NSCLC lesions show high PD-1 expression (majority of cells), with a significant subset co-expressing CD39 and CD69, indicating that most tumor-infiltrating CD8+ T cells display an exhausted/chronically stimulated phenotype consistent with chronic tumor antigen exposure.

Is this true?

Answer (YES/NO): NO